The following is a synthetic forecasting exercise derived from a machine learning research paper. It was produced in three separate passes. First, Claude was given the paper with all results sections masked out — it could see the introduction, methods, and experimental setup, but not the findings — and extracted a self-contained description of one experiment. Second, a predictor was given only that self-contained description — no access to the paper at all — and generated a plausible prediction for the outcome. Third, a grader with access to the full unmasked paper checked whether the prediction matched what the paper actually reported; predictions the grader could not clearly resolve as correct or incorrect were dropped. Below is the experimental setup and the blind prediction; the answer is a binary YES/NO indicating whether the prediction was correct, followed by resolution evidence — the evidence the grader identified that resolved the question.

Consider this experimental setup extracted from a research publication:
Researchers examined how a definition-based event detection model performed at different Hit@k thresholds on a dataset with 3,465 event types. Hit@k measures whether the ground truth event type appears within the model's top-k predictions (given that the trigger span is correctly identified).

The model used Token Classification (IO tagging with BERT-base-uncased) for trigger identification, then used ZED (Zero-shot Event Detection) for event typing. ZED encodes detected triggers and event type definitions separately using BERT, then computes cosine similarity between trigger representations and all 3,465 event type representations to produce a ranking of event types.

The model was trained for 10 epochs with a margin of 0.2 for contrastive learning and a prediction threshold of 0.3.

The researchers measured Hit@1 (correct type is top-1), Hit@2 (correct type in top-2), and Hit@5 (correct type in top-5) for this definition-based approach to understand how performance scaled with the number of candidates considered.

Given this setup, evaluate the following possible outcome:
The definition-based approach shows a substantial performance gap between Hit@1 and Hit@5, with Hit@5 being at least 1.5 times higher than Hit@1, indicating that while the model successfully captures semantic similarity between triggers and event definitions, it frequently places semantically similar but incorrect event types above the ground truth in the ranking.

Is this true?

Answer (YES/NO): NO